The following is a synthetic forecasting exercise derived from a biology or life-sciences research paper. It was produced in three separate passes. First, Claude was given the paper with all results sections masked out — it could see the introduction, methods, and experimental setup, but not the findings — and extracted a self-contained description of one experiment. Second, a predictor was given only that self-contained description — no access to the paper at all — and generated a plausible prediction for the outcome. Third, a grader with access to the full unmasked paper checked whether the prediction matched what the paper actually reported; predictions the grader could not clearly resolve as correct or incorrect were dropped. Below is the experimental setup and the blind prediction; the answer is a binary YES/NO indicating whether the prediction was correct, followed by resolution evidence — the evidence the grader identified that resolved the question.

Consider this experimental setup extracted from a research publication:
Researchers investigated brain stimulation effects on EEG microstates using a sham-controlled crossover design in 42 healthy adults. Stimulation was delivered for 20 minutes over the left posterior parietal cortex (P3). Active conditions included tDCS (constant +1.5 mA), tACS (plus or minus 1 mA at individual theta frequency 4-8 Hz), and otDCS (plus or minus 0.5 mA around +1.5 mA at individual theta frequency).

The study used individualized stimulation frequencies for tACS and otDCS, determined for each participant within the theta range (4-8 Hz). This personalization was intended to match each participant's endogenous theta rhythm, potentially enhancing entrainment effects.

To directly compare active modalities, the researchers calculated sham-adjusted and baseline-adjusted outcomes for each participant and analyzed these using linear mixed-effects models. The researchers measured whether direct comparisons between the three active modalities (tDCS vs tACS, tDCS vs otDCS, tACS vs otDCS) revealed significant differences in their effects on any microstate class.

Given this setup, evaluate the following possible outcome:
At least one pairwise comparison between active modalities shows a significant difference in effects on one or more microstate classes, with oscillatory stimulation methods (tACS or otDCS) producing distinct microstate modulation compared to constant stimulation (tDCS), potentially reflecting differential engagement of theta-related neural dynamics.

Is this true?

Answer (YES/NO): YES